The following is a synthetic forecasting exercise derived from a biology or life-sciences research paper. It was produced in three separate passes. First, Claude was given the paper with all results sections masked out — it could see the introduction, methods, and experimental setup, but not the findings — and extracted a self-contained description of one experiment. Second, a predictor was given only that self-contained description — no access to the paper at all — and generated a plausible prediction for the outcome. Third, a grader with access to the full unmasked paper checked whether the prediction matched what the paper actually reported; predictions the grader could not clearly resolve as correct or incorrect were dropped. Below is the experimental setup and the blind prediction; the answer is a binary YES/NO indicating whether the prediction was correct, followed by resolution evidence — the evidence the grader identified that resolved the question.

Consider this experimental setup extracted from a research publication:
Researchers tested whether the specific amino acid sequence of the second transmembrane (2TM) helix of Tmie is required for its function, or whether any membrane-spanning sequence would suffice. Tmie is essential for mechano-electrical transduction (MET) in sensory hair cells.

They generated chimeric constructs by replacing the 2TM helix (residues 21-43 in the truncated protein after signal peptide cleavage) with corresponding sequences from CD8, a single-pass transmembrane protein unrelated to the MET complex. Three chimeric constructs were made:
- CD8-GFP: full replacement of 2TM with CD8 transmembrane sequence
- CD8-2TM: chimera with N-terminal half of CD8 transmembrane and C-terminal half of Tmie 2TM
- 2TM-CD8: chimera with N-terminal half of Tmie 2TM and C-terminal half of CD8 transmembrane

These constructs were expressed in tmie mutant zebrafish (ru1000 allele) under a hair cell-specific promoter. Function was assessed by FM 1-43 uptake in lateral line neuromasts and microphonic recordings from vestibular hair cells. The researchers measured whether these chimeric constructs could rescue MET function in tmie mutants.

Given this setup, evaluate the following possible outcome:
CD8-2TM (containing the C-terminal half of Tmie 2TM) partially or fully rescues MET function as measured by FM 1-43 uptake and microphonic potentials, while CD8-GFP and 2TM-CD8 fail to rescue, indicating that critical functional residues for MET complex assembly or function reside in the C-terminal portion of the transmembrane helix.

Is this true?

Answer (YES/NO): NO